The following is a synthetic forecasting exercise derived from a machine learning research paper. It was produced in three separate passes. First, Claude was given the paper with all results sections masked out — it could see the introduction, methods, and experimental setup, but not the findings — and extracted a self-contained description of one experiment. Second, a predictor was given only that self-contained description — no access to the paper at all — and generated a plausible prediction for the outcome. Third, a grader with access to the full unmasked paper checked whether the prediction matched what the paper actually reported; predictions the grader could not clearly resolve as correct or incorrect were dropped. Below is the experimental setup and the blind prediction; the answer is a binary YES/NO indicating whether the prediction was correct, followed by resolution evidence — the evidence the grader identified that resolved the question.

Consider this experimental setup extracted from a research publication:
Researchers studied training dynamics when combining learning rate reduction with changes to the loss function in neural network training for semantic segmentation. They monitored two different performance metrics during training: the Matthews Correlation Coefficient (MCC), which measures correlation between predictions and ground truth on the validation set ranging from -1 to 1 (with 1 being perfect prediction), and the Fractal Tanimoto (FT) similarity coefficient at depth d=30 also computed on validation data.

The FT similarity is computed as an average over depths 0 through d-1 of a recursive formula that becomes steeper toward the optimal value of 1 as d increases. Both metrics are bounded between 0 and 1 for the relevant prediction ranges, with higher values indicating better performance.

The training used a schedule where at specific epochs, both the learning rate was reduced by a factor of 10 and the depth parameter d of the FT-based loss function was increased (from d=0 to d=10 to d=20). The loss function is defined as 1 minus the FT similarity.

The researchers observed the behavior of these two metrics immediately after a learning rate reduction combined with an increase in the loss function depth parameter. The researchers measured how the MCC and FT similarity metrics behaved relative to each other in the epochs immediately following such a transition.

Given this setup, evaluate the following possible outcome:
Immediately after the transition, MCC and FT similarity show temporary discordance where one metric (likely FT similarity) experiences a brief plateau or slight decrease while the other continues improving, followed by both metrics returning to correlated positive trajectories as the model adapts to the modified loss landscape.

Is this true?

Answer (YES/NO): NO